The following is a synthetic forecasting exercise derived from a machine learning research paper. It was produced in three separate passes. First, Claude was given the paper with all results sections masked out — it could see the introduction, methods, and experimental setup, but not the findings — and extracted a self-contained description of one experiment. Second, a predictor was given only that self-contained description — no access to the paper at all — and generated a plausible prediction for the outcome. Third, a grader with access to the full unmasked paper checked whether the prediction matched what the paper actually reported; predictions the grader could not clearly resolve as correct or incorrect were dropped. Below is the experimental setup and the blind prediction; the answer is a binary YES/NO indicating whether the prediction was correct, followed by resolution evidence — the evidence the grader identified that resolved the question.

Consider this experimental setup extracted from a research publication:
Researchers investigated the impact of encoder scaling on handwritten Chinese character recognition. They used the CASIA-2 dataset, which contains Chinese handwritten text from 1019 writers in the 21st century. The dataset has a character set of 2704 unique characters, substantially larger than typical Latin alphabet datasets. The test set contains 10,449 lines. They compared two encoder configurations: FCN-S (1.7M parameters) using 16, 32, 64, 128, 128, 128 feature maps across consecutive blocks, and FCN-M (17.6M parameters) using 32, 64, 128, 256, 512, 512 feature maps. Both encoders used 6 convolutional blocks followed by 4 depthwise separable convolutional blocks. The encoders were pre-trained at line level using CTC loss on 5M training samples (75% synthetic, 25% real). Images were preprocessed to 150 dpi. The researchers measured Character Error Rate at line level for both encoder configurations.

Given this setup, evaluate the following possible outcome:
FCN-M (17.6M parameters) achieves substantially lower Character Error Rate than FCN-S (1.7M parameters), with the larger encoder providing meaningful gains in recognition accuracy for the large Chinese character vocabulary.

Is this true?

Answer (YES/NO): YES